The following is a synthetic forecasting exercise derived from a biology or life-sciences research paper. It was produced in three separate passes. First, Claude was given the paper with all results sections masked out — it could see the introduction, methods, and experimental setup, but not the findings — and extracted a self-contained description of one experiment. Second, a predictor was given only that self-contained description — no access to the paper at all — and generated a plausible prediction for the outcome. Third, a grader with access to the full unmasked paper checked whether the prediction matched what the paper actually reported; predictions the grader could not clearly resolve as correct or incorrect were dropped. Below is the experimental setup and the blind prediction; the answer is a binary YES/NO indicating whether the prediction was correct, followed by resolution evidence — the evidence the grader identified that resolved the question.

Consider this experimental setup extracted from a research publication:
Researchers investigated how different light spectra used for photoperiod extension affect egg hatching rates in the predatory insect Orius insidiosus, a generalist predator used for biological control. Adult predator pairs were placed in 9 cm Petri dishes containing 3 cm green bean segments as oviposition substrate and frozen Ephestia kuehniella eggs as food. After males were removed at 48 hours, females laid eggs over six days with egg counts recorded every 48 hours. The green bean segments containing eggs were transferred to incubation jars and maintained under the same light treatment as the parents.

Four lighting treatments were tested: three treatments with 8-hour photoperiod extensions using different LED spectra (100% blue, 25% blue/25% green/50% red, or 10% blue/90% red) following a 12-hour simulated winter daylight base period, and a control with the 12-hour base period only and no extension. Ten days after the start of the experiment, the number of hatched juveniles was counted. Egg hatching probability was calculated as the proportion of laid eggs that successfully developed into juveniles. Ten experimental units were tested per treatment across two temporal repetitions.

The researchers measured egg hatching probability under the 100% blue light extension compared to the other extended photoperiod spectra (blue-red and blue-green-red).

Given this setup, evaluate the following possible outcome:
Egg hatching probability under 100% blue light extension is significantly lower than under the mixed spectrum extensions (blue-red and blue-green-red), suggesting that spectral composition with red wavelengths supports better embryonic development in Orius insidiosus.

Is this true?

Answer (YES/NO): NO